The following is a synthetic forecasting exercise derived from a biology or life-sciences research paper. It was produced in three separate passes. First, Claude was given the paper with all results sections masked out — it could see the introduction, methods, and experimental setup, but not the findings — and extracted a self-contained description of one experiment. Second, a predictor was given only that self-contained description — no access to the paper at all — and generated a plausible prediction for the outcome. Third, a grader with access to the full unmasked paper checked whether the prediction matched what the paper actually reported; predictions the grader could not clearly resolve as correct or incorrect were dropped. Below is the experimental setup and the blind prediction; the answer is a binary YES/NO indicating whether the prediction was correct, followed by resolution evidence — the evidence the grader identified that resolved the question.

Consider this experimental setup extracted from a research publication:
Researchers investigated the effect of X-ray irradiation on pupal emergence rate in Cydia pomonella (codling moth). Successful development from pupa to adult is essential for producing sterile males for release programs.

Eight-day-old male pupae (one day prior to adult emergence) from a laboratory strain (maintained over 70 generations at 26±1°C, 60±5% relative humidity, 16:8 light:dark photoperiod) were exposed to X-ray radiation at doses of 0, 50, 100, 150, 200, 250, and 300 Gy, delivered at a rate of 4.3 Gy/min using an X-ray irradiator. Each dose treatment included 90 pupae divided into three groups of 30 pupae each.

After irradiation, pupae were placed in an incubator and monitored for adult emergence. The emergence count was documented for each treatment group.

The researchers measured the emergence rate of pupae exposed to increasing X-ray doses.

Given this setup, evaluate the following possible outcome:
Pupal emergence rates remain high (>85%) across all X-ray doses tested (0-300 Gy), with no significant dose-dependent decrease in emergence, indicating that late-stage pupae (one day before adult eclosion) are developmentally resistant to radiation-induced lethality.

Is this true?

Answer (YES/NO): NO